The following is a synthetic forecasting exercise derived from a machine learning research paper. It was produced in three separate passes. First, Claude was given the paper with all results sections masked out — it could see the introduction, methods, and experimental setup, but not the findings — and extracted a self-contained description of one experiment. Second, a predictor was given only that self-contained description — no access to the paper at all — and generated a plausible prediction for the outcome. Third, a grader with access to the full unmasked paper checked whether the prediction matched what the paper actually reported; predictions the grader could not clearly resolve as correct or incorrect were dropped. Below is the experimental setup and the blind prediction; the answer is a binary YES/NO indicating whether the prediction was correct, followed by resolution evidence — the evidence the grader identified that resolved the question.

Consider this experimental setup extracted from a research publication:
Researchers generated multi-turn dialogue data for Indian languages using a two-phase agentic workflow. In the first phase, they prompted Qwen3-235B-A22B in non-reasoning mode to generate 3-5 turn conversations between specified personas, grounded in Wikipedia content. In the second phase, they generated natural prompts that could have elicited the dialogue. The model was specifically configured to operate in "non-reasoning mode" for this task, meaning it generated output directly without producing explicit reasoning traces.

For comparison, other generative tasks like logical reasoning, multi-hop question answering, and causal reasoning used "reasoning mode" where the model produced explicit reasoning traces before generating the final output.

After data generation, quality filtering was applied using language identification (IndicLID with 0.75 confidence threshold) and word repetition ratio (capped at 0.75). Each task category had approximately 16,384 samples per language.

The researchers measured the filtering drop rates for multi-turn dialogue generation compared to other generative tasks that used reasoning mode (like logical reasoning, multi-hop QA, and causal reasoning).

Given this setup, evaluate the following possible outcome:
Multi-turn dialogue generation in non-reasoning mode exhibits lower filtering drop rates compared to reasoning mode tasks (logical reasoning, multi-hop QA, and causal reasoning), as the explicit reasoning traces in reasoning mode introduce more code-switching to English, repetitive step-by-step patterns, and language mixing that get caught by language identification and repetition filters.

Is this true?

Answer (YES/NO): NO